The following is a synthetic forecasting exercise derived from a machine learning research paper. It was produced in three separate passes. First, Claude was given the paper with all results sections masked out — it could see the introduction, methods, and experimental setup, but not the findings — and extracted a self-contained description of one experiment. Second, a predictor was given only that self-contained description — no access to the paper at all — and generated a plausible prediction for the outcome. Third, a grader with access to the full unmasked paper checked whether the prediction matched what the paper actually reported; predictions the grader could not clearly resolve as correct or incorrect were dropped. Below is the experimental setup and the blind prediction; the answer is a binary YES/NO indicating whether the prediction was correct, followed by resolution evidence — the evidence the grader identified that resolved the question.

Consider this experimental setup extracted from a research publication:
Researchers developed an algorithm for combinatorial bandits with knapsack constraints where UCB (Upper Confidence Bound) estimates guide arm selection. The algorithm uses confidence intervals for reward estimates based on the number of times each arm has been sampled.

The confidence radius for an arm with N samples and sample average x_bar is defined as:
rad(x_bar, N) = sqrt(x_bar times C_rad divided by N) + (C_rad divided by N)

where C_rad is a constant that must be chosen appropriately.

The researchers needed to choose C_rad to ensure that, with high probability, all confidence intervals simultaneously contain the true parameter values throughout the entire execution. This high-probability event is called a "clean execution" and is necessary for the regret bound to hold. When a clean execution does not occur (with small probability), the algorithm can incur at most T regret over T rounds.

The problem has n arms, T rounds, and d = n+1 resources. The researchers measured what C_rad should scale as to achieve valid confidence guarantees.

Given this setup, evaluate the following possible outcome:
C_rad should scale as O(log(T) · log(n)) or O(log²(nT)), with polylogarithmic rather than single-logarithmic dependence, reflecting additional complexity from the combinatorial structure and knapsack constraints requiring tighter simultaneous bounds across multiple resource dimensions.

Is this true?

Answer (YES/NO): NO